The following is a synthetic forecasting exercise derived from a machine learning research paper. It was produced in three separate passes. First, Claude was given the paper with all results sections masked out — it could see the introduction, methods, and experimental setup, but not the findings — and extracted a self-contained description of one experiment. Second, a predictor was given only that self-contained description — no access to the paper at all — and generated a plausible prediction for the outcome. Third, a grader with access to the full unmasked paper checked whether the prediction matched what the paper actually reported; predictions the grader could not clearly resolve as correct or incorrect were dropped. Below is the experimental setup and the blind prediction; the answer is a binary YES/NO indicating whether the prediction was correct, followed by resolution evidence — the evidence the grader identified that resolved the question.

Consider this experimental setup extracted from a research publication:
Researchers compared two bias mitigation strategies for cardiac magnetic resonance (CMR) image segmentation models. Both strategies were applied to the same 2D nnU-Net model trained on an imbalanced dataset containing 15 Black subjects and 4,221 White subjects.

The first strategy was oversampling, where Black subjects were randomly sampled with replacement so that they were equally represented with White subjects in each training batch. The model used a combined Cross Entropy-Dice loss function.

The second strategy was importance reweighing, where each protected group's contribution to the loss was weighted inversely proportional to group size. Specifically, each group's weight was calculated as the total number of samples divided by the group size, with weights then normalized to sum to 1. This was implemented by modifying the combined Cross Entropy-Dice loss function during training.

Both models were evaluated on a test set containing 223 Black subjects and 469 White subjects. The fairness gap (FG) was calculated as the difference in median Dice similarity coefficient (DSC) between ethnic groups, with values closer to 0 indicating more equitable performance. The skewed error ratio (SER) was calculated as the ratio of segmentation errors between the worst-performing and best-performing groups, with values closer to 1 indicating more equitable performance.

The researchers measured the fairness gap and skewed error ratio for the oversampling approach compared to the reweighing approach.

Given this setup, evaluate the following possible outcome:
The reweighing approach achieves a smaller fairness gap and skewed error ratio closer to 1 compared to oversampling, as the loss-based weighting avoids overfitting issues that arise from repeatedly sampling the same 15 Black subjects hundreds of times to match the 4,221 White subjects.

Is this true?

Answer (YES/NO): NO